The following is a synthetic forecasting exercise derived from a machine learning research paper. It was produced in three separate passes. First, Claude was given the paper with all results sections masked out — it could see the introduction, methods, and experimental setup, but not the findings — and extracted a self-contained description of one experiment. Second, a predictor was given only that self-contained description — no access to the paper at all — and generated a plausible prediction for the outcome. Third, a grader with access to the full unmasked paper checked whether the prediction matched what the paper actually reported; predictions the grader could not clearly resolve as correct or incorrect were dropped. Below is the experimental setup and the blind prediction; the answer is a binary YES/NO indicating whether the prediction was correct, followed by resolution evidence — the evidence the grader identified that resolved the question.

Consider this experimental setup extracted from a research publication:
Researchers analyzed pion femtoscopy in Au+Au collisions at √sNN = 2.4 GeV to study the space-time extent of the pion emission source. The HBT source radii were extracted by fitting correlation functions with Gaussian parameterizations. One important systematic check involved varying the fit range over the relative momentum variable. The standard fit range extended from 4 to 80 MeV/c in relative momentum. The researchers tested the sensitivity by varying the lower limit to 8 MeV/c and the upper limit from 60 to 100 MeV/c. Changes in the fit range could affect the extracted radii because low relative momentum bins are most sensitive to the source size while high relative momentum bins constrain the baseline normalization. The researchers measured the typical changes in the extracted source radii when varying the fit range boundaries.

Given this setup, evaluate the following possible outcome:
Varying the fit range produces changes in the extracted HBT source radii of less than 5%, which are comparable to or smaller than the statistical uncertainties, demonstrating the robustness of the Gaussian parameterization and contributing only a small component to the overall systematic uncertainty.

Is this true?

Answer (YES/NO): NO